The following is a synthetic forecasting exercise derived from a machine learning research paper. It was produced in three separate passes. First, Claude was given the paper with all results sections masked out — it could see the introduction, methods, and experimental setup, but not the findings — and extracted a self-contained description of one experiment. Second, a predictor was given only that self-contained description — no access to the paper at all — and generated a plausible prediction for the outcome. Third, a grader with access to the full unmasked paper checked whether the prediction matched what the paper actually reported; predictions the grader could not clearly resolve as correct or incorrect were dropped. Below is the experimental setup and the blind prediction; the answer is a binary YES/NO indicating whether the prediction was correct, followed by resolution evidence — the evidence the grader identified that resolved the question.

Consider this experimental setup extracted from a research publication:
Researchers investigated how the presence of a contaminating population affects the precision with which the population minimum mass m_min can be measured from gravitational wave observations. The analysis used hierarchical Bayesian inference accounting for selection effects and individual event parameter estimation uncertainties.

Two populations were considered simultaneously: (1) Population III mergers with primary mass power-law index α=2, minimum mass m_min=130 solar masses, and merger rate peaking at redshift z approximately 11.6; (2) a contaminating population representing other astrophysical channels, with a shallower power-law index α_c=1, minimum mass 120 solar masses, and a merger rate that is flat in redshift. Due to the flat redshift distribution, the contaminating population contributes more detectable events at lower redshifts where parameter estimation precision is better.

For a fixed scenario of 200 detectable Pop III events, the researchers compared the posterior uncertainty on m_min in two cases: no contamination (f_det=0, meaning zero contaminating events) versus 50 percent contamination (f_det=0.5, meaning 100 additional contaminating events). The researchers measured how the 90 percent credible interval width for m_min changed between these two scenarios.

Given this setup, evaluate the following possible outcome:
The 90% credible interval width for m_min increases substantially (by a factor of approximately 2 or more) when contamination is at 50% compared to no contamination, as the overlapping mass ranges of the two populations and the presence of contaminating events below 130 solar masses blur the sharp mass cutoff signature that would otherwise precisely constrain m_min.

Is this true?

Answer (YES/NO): NO